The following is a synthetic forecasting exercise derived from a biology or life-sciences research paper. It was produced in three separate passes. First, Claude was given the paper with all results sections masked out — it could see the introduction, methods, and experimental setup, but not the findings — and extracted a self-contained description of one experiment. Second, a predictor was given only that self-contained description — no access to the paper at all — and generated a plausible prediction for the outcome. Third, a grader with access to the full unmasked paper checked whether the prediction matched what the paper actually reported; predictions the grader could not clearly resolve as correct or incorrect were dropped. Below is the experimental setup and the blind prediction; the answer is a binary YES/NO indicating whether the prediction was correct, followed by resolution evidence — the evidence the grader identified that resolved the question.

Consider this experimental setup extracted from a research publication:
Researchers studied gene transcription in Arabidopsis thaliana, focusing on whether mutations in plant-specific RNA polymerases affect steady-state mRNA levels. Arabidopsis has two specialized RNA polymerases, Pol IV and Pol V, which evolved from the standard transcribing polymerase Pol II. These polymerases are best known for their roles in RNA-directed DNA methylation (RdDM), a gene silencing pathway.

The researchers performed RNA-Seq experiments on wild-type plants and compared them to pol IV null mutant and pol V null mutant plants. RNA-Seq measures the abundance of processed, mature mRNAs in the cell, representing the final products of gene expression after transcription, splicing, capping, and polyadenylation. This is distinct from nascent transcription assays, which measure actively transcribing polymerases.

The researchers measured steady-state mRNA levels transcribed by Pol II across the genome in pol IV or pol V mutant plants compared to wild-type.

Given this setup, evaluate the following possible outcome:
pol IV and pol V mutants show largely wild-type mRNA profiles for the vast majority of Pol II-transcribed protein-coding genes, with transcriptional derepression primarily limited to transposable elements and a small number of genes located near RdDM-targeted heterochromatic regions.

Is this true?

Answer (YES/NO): NO